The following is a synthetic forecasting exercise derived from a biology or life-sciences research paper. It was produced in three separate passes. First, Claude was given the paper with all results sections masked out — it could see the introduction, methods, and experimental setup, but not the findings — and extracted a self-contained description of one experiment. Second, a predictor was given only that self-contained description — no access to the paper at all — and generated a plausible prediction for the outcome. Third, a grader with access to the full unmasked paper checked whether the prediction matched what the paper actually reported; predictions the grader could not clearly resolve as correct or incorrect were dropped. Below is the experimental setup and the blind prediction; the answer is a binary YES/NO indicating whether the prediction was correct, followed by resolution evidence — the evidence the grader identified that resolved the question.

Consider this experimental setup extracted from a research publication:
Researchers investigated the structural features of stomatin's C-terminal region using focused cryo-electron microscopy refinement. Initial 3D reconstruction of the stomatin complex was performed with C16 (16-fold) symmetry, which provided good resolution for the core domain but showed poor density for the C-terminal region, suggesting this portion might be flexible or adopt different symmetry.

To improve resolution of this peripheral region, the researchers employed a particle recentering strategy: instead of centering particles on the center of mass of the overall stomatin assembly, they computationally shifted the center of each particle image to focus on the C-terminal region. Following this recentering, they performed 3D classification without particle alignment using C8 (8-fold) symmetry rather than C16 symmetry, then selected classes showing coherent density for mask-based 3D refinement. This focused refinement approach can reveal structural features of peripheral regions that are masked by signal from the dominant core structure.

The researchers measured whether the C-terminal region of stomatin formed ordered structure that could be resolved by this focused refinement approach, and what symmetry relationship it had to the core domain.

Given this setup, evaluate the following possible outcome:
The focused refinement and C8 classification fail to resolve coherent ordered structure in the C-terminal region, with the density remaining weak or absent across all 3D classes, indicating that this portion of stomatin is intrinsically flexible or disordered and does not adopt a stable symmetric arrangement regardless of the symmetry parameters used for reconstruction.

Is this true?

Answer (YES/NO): NO